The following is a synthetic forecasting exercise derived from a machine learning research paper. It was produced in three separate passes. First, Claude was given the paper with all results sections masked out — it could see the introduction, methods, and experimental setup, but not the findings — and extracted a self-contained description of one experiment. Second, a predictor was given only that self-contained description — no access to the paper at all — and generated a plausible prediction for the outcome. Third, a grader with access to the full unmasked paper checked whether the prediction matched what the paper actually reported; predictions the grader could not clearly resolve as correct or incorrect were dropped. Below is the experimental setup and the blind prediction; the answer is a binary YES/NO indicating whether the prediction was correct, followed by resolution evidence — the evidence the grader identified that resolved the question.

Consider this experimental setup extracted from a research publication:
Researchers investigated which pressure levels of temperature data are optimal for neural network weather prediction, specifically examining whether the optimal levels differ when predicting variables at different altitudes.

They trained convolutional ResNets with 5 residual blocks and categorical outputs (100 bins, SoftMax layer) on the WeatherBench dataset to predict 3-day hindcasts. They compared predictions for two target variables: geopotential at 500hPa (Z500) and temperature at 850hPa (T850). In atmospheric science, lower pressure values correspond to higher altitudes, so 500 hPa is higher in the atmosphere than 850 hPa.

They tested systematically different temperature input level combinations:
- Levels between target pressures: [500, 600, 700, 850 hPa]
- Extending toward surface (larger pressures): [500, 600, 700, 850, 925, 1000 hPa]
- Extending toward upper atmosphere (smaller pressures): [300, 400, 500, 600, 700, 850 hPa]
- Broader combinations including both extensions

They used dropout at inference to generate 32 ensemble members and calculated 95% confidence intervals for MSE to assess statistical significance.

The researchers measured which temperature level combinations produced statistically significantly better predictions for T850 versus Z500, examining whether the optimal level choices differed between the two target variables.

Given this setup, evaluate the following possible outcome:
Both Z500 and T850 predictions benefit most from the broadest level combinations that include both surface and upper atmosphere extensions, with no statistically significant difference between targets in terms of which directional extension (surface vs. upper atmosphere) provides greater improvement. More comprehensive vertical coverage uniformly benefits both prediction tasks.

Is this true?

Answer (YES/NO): NO